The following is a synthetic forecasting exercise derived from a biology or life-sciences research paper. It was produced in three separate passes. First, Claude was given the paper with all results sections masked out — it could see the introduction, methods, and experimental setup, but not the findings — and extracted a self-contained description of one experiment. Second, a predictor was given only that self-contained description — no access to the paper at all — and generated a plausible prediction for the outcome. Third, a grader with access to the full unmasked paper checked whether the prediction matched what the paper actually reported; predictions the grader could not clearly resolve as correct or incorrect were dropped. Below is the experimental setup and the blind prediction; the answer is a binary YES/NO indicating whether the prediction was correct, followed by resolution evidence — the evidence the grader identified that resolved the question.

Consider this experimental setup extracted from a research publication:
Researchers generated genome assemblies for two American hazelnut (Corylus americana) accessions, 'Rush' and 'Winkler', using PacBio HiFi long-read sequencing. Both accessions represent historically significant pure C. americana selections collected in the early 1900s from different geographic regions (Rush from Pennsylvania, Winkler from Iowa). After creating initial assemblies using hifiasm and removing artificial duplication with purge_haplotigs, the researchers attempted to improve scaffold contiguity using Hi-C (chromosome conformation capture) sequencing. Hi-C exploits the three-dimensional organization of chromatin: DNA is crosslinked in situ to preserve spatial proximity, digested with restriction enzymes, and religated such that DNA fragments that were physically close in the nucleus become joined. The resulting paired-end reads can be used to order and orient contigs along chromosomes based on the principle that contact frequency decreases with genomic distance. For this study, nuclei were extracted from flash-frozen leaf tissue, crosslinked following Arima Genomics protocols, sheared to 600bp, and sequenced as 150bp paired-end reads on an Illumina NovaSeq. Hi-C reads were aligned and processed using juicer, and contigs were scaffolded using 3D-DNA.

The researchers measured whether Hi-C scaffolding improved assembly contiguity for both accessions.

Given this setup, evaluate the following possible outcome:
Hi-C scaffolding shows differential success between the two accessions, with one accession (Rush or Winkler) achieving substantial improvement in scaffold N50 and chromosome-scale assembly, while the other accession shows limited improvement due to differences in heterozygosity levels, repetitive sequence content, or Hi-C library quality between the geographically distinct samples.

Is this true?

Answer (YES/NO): NO